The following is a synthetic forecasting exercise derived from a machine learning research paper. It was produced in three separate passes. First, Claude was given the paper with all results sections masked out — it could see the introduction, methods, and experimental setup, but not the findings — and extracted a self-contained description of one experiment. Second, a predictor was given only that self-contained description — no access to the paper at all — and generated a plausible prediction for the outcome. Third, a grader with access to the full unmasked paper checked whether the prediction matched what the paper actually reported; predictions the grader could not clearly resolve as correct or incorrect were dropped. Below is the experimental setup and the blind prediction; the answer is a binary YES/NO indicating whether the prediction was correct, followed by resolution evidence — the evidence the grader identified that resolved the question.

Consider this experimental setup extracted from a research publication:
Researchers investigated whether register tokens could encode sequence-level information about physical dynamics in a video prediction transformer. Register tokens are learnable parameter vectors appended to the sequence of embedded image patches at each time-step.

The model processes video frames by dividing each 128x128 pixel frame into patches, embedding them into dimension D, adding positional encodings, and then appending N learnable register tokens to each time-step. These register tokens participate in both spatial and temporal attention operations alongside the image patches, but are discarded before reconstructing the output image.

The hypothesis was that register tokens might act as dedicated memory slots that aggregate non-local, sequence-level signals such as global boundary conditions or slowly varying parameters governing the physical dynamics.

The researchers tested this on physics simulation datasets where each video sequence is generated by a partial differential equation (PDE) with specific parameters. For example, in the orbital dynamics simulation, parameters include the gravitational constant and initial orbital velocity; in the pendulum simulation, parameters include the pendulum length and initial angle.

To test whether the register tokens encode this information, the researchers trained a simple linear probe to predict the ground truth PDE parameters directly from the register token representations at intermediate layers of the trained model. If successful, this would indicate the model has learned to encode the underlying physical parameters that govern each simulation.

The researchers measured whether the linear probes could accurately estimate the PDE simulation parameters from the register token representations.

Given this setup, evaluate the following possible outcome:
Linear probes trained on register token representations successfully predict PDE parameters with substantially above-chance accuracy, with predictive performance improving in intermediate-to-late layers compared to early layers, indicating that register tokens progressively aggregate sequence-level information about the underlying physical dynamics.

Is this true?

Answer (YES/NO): NO